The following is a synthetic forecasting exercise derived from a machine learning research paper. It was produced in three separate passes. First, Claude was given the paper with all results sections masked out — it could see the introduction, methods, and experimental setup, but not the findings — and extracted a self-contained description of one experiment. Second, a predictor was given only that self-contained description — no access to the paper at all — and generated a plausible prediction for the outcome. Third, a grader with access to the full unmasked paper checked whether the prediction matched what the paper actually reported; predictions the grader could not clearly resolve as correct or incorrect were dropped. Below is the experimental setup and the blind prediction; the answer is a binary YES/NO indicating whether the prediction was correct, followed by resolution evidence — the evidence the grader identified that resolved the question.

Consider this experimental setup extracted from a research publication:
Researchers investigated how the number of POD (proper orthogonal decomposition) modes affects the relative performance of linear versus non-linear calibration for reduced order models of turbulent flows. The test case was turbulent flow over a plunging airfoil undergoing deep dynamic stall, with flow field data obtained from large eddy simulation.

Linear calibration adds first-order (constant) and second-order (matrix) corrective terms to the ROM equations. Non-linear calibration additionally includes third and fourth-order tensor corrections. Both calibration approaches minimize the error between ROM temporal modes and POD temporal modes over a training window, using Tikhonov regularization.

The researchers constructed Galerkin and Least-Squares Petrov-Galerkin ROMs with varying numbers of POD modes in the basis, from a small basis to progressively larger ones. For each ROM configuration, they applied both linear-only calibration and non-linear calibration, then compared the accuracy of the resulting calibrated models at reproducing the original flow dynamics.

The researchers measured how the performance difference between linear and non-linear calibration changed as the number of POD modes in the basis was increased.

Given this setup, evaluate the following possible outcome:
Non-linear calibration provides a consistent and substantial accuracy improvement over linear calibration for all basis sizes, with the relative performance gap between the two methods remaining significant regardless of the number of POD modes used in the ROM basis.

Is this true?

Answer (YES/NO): NO